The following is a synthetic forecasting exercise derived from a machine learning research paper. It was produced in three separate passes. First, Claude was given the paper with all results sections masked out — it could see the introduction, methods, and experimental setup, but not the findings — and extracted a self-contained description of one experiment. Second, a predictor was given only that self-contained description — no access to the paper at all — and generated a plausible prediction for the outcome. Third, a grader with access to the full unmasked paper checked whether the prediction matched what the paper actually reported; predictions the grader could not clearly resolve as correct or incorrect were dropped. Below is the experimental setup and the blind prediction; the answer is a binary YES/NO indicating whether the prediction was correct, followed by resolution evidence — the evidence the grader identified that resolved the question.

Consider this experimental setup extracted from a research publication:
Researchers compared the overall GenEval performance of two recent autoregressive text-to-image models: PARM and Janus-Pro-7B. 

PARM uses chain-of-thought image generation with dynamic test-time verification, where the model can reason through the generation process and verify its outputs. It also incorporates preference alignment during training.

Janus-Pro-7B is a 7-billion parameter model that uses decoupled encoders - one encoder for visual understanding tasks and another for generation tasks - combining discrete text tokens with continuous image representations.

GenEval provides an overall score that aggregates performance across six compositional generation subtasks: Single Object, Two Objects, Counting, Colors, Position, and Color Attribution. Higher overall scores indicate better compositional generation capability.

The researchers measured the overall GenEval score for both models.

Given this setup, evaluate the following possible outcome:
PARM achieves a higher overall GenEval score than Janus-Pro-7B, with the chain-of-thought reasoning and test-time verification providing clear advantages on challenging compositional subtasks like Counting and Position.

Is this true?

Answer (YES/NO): NO